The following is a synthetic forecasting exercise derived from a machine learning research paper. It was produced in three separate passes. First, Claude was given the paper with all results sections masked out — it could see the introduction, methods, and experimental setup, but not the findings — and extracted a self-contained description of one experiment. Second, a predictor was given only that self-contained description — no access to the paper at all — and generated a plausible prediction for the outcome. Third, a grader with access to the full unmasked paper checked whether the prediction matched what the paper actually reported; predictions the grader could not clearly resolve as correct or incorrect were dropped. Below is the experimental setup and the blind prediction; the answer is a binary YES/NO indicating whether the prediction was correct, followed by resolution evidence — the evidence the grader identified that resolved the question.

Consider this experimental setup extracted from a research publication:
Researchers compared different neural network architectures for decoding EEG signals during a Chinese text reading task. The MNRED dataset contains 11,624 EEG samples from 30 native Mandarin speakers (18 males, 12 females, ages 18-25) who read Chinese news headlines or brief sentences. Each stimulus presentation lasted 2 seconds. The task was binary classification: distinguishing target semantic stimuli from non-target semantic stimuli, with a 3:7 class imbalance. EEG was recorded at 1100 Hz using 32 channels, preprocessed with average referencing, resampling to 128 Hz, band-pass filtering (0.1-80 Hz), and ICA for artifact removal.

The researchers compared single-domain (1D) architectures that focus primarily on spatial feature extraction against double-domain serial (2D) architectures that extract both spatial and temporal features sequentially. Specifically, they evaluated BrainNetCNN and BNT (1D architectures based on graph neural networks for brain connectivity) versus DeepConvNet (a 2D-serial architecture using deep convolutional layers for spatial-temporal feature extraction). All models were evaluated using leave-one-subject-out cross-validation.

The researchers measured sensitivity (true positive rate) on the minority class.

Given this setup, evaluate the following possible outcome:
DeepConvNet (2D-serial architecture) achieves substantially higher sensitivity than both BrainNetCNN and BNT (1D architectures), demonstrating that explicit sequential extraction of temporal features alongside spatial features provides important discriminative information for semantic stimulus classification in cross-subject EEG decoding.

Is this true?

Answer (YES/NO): YES